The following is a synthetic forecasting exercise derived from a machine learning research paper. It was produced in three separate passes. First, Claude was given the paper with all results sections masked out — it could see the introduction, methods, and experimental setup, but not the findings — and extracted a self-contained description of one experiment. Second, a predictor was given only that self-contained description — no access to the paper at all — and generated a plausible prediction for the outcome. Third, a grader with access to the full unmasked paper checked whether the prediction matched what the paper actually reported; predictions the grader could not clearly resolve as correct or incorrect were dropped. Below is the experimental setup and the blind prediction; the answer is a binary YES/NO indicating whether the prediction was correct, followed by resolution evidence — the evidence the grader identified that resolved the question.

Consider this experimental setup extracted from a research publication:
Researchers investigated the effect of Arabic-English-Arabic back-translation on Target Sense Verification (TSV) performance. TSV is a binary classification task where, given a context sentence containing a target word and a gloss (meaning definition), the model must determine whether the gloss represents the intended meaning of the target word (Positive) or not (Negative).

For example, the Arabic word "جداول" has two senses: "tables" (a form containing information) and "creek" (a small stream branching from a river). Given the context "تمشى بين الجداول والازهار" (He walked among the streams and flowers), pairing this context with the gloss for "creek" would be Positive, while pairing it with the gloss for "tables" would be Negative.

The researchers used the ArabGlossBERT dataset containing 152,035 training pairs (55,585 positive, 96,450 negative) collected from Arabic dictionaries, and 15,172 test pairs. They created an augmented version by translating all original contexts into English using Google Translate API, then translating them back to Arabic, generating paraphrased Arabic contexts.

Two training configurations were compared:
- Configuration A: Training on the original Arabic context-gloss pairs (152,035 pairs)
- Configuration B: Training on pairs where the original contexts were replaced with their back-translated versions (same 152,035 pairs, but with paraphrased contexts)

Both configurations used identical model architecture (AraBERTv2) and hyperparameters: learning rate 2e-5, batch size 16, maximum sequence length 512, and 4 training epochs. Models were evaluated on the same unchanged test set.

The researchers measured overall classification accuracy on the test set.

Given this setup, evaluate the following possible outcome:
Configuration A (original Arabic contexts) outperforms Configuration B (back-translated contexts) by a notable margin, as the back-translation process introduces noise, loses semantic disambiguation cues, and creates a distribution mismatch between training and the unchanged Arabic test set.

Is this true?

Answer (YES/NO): YES